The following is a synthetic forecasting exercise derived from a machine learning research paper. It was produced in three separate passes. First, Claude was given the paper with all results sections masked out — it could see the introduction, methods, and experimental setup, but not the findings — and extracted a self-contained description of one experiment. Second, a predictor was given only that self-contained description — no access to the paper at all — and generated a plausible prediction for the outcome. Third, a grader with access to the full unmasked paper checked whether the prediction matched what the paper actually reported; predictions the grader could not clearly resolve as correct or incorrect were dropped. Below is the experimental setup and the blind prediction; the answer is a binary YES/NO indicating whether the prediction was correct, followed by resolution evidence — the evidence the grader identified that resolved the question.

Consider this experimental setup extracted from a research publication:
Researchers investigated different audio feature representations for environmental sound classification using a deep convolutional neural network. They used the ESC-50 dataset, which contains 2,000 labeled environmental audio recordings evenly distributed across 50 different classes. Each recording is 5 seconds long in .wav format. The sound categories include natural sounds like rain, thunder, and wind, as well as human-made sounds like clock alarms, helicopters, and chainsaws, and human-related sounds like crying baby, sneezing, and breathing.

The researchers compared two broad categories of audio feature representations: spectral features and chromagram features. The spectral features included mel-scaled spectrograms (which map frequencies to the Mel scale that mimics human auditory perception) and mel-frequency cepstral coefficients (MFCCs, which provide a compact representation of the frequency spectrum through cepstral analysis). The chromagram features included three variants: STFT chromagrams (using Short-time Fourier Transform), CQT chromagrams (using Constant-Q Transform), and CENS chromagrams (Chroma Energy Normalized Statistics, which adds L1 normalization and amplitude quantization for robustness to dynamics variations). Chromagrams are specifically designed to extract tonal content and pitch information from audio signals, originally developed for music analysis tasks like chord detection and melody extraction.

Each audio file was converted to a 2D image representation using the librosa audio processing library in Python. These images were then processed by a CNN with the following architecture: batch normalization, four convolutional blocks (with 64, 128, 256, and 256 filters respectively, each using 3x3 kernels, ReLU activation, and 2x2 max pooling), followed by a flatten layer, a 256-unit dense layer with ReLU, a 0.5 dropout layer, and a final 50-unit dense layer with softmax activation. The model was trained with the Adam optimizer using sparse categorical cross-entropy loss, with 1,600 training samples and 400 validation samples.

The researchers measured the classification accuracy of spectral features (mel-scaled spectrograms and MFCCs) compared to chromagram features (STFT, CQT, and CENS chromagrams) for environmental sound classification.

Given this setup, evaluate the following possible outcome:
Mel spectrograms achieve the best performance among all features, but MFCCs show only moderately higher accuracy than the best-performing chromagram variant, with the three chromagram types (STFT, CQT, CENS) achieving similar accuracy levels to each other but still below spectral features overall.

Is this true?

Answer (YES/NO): NO